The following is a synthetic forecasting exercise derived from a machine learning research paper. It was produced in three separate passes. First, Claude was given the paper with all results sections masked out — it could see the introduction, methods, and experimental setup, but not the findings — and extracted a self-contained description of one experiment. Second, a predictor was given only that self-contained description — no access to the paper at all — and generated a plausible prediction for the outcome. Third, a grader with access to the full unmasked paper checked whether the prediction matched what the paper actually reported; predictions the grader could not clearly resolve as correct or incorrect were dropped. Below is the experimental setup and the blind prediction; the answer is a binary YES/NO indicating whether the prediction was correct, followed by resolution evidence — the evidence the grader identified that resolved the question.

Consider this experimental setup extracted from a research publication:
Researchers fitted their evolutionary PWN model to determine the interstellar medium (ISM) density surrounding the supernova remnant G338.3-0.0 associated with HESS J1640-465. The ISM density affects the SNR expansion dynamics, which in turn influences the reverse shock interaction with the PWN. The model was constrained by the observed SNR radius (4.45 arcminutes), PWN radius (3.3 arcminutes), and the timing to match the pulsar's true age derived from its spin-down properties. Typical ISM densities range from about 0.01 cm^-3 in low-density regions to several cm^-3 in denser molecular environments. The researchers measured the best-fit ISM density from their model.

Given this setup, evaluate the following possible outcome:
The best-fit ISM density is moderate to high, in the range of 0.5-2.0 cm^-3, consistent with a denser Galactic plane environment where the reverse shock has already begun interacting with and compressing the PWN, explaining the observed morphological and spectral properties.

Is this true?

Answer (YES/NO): NO